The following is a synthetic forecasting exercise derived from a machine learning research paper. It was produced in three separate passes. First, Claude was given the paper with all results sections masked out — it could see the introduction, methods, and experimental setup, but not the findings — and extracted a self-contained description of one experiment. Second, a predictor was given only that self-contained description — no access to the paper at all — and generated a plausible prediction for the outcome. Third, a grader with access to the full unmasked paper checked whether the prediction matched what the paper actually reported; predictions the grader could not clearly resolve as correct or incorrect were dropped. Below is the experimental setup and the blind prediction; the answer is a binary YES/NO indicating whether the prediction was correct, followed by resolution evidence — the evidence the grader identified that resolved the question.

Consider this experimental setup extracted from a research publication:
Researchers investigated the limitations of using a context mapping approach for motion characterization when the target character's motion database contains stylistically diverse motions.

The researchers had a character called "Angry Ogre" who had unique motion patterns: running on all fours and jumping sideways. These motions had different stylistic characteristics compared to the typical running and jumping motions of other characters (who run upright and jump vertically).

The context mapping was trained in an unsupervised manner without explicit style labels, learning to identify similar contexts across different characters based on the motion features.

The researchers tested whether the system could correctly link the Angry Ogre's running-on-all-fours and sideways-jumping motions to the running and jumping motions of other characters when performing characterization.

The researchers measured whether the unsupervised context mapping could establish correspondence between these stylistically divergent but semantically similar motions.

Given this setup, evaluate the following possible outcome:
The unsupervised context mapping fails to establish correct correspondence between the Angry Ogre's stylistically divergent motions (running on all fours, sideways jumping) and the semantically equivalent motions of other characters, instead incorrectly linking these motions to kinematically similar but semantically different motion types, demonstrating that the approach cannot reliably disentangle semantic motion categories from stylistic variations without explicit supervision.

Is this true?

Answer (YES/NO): NO